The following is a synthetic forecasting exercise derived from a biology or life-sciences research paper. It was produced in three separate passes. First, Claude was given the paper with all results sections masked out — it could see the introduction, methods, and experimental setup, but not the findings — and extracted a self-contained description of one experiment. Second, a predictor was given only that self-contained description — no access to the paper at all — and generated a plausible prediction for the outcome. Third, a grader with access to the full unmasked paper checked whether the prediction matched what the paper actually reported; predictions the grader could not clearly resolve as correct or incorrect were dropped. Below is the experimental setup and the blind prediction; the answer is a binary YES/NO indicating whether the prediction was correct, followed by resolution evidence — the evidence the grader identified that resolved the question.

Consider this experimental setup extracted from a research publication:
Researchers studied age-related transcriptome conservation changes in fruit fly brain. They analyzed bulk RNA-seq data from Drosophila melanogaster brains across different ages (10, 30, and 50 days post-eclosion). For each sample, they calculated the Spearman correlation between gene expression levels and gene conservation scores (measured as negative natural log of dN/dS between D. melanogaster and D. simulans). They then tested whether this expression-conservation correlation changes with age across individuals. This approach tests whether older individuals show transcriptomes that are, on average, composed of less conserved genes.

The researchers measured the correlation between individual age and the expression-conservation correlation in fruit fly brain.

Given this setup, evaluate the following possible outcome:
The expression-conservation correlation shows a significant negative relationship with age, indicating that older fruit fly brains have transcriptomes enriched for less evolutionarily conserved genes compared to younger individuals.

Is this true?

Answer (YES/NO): YES